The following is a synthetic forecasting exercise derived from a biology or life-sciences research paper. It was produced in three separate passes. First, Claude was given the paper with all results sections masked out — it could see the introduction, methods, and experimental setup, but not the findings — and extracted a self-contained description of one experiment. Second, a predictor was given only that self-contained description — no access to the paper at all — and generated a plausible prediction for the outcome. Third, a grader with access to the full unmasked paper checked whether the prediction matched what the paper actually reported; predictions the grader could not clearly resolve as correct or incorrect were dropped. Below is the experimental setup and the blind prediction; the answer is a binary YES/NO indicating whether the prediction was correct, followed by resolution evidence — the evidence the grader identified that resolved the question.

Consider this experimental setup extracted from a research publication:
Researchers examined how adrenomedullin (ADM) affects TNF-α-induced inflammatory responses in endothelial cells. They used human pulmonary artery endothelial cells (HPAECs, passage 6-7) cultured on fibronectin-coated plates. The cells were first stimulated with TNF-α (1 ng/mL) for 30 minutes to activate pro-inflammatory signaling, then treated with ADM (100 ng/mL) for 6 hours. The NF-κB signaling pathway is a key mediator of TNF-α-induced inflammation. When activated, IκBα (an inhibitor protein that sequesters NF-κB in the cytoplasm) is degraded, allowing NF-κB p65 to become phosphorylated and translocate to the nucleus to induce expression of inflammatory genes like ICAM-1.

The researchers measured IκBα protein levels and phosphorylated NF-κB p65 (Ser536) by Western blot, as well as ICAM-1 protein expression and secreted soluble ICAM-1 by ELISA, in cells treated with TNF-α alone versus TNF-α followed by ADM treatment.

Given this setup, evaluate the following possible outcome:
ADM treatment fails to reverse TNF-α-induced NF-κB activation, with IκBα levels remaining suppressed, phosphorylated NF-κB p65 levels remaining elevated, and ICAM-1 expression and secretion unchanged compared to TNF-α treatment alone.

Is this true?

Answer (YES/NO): NO